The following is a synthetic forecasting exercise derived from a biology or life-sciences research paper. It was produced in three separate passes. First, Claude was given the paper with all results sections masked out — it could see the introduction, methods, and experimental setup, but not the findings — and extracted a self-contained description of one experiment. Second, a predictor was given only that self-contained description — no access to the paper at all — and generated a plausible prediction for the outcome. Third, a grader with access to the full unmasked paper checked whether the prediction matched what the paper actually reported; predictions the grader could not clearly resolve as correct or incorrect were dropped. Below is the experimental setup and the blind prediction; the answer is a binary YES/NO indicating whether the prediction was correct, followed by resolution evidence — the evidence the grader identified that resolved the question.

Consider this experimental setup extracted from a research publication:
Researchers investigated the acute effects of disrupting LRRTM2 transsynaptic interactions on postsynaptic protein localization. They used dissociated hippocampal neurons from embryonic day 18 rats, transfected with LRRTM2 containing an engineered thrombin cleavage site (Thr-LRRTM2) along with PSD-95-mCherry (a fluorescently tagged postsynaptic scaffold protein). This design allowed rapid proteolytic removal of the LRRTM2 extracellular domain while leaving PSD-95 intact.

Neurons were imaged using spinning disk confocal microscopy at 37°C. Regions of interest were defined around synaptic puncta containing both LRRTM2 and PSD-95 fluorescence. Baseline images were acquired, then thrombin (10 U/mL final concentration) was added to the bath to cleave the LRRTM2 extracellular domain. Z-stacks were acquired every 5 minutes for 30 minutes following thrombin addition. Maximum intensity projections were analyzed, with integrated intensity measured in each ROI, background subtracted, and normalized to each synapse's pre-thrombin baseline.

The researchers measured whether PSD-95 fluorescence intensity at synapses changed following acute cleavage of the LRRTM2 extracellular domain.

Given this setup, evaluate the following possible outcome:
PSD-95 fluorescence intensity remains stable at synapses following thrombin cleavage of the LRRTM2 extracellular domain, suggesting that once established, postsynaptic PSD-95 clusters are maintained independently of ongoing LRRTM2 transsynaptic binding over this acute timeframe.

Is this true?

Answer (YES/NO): YES